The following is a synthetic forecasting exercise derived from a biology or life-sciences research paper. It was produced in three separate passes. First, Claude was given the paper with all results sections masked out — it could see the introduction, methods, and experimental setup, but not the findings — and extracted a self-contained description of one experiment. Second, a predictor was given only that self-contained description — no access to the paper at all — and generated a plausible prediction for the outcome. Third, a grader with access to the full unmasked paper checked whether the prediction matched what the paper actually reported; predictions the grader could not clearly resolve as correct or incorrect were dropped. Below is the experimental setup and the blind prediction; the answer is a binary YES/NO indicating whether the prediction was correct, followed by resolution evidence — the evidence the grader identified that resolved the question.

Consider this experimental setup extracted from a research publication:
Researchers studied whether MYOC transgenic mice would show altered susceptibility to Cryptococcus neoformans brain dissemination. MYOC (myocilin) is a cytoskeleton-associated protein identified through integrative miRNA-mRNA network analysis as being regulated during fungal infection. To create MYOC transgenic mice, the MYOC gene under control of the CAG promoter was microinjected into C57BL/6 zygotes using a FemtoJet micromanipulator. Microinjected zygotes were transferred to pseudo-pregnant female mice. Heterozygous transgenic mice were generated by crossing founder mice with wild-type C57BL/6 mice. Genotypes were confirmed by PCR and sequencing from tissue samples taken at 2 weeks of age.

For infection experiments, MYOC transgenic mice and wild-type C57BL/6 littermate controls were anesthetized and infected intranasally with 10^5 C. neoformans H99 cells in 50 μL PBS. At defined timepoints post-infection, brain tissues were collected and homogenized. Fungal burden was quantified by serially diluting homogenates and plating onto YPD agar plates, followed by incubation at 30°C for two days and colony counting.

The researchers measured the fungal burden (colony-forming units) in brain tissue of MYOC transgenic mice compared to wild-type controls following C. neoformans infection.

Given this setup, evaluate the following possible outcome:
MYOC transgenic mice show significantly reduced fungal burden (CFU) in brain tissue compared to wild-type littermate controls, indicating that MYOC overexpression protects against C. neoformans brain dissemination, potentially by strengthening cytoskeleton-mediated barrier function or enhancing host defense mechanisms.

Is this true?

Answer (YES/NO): NO